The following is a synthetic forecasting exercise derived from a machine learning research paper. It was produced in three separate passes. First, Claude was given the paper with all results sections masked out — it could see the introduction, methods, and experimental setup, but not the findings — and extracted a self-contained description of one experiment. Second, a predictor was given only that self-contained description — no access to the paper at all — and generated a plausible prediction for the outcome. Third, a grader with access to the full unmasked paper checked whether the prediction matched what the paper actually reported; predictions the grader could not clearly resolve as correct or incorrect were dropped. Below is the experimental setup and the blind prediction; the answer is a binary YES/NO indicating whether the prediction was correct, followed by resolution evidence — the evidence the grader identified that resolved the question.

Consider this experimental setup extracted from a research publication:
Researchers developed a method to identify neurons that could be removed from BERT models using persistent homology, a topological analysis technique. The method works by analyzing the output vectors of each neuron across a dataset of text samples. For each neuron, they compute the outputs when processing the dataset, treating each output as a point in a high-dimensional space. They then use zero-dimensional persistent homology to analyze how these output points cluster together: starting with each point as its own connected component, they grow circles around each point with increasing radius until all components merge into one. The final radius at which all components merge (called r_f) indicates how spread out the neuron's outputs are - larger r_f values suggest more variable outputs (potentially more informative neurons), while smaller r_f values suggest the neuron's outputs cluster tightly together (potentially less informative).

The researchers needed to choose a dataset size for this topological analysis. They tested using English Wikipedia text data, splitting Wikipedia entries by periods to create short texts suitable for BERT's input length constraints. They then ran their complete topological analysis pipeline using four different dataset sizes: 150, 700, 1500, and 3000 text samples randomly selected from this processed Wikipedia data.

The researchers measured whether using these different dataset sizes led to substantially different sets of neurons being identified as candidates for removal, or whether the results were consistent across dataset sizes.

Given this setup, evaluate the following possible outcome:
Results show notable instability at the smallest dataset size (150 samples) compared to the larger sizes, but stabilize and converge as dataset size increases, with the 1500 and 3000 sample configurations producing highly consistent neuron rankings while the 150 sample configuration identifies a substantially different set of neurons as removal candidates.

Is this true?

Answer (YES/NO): NO